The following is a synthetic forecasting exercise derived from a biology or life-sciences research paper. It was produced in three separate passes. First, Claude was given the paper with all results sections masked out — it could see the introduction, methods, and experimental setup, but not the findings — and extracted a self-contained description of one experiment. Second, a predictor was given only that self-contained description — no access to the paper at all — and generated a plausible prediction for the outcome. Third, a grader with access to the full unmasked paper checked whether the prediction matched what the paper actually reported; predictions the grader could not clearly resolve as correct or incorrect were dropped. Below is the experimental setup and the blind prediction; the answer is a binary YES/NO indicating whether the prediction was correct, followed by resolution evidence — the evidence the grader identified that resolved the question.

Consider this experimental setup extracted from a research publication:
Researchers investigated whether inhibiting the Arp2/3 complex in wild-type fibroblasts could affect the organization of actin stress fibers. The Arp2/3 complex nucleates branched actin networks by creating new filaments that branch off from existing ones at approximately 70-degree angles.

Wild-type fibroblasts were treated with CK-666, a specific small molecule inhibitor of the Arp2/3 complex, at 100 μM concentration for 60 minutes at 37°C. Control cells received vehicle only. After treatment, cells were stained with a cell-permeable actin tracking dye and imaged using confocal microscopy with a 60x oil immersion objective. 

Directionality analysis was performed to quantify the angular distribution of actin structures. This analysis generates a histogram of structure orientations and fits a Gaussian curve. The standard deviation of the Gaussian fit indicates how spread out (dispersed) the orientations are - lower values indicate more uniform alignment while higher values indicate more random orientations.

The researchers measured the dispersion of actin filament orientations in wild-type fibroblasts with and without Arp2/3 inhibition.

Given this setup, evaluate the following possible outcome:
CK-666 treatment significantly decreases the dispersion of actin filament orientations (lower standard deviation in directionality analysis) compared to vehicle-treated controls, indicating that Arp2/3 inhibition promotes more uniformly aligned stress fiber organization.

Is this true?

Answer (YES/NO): YES